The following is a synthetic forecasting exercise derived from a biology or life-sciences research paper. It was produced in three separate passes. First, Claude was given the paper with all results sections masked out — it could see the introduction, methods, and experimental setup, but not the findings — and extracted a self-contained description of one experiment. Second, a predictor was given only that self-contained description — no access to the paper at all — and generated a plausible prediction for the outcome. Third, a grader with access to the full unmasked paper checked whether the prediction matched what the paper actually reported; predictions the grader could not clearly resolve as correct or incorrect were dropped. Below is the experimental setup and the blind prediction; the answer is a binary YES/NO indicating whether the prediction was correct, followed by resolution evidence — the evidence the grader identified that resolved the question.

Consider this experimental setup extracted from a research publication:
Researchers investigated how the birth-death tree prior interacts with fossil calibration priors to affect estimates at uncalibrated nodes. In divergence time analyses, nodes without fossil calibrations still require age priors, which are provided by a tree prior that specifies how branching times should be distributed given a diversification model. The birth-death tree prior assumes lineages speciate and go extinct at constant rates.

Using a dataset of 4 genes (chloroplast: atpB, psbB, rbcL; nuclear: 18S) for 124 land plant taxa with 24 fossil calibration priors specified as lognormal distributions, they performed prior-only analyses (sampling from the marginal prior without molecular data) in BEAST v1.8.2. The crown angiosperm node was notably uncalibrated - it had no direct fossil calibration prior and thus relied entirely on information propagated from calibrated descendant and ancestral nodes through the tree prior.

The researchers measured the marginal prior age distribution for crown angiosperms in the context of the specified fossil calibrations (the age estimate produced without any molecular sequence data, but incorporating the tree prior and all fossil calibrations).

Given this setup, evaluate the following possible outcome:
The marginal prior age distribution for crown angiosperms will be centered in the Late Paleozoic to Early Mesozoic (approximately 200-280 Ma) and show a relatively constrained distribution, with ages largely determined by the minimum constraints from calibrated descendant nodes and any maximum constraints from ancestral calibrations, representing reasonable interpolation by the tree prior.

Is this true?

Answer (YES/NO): NO